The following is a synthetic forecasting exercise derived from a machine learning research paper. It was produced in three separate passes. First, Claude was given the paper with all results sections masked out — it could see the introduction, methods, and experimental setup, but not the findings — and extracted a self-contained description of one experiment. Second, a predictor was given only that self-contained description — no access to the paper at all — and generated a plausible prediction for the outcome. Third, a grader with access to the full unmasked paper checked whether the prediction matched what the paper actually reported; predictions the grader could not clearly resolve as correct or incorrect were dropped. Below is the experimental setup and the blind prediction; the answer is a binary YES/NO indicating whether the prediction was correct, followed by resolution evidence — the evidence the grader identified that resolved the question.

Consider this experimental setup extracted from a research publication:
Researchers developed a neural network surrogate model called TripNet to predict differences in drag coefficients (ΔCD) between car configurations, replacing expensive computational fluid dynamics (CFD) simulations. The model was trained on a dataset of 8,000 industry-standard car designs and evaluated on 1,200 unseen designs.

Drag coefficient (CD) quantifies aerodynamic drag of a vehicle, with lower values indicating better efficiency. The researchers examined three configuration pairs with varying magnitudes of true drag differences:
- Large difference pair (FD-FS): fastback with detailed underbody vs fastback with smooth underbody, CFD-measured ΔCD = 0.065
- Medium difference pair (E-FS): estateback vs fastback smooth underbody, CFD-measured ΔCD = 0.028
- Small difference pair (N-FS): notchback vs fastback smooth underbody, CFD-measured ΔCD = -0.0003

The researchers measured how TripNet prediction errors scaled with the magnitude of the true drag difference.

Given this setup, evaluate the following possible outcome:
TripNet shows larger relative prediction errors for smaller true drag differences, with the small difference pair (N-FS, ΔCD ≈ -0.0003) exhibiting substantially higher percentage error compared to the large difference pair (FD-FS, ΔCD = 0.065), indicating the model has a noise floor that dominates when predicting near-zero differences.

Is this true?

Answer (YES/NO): YES